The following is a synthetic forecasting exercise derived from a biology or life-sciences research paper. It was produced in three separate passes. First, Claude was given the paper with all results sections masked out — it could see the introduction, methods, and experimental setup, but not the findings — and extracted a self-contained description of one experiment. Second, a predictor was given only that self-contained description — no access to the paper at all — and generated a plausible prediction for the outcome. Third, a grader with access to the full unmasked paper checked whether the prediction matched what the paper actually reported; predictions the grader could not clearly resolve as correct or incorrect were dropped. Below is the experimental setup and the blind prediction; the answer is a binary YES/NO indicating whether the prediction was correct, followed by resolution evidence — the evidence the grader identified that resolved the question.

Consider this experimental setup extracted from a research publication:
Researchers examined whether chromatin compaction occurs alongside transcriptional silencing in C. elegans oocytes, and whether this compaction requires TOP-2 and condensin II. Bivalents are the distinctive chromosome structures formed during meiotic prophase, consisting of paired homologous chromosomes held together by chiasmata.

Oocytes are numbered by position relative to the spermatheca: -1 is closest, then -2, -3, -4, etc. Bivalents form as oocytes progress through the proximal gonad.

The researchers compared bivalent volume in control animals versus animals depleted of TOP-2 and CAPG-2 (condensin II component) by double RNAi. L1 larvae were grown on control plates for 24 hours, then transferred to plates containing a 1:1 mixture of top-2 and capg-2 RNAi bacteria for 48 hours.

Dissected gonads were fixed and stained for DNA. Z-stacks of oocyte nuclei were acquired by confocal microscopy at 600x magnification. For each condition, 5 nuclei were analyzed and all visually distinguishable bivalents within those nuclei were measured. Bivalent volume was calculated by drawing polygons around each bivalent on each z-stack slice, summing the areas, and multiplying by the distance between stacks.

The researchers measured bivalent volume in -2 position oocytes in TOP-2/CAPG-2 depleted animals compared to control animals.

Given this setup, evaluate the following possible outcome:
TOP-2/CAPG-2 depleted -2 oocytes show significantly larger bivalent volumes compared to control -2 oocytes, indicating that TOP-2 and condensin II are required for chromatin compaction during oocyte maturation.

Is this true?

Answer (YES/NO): YES